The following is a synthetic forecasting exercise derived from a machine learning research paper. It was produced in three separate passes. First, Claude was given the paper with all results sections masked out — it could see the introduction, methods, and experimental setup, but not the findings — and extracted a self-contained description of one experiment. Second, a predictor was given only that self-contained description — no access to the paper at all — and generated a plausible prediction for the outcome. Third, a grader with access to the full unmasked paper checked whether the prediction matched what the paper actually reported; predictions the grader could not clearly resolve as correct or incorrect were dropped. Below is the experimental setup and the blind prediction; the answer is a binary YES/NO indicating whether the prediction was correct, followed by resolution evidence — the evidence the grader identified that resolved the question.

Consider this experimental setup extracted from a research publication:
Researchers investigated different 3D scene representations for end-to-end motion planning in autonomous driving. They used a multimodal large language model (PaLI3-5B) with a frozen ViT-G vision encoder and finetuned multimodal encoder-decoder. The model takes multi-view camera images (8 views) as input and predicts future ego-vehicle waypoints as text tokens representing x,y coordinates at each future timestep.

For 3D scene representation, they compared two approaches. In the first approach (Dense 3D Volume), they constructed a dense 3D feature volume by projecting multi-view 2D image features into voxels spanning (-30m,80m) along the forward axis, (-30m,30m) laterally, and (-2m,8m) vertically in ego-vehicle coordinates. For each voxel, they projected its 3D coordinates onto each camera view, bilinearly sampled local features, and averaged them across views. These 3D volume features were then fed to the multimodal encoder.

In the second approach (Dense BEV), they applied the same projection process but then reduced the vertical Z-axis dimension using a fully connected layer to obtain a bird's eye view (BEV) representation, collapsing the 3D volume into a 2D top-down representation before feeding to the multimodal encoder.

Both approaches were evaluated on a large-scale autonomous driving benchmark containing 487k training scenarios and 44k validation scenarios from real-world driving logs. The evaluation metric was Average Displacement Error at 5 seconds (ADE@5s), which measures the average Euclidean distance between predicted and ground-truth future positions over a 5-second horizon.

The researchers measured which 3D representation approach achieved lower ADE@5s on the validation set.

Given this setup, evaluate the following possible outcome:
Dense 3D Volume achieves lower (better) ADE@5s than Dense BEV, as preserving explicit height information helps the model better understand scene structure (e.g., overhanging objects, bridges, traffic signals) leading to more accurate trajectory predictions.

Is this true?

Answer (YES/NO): YES